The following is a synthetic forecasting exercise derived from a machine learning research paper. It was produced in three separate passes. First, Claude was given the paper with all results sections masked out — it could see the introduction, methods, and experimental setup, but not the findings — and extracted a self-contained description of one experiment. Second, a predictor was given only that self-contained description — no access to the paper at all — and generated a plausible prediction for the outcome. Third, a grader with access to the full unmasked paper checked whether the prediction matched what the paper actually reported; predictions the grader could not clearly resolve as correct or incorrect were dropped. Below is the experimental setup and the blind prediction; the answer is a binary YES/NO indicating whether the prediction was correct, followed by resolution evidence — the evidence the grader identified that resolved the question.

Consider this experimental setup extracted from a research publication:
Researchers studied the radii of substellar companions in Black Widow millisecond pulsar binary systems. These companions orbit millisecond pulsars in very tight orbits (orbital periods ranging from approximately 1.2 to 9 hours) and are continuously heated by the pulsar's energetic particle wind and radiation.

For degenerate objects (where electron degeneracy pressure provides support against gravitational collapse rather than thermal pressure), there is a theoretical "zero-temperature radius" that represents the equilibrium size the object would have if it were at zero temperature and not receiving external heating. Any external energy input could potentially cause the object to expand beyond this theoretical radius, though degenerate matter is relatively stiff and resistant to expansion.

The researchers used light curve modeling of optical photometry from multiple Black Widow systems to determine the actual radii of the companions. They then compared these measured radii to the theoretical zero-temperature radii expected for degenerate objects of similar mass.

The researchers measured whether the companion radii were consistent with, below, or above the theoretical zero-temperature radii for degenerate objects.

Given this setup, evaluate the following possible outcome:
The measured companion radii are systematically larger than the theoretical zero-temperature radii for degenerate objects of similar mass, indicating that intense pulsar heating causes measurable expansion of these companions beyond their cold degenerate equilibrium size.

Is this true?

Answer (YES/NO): YES